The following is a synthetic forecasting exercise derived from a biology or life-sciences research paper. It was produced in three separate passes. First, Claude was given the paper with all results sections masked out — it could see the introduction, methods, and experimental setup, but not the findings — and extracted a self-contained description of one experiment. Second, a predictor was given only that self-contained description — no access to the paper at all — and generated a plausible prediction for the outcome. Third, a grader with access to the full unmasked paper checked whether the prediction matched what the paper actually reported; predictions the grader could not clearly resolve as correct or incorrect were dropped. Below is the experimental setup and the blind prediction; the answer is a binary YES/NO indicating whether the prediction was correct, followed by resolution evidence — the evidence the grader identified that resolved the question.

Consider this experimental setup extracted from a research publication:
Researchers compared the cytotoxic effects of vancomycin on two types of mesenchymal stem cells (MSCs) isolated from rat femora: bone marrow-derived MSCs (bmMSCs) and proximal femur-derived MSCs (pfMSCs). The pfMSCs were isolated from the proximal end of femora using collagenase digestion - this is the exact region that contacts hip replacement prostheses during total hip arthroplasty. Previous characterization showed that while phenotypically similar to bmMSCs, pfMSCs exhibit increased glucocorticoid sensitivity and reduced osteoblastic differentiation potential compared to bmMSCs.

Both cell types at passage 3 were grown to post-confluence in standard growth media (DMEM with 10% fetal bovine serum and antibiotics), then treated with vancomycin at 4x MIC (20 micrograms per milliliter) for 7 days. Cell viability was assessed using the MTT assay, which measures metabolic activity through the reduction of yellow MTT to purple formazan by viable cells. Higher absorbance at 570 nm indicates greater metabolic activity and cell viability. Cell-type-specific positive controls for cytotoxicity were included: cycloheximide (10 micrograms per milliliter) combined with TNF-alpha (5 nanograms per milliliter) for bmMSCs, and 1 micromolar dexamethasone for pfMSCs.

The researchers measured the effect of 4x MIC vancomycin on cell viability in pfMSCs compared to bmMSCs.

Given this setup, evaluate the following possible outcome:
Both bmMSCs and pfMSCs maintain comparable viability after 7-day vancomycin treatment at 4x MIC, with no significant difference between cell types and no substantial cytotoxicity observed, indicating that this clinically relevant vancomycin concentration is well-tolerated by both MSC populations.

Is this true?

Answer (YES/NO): YES